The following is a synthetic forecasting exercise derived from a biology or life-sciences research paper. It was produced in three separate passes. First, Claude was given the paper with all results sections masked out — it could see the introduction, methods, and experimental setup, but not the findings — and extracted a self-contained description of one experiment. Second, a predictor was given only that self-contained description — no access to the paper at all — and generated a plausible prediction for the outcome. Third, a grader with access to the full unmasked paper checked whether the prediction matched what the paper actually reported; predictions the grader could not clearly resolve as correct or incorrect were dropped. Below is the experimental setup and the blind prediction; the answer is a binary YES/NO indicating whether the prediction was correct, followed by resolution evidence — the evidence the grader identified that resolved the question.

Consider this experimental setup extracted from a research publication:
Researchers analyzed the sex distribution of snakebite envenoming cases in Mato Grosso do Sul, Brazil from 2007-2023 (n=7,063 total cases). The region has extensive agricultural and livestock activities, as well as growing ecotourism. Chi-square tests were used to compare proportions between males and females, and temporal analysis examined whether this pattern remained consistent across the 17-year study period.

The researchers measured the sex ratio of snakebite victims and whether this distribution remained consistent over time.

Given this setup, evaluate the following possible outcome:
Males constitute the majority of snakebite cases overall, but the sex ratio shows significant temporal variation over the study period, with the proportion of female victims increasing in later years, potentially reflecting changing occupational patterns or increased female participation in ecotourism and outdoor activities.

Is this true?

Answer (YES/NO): NO